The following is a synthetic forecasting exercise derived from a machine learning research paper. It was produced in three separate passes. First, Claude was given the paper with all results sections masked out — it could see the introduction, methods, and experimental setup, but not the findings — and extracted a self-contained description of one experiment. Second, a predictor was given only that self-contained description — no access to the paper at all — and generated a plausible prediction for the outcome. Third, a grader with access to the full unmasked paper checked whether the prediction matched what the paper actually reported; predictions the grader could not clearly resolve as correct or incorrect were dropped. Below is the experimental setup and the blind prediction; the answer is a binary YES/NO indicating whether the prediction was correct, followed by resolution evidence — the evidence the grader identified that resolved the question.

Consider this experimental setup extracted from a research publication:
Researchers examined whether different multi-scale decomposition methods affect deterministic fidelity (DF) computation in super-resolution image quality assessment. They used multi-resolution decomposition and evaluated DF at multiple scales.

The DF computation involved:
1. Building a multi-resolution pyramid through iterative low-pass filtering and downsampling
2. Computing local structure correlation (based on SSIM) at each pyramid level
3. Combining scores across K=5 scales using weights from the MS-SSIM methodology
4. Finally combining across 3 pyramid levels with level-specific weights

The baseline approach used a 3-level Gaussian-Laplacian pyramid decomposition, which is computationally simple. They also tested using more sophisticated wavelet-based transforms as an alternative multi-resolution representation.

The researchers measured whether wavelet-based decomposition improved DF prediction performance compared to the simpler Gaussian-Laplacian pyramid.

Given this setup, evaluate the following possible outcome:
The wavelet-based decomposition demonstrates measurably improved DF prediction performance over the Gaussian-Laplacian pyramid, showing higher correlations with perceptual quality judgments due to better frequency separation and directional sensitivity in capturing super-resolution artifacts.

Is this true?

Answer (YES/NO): NO